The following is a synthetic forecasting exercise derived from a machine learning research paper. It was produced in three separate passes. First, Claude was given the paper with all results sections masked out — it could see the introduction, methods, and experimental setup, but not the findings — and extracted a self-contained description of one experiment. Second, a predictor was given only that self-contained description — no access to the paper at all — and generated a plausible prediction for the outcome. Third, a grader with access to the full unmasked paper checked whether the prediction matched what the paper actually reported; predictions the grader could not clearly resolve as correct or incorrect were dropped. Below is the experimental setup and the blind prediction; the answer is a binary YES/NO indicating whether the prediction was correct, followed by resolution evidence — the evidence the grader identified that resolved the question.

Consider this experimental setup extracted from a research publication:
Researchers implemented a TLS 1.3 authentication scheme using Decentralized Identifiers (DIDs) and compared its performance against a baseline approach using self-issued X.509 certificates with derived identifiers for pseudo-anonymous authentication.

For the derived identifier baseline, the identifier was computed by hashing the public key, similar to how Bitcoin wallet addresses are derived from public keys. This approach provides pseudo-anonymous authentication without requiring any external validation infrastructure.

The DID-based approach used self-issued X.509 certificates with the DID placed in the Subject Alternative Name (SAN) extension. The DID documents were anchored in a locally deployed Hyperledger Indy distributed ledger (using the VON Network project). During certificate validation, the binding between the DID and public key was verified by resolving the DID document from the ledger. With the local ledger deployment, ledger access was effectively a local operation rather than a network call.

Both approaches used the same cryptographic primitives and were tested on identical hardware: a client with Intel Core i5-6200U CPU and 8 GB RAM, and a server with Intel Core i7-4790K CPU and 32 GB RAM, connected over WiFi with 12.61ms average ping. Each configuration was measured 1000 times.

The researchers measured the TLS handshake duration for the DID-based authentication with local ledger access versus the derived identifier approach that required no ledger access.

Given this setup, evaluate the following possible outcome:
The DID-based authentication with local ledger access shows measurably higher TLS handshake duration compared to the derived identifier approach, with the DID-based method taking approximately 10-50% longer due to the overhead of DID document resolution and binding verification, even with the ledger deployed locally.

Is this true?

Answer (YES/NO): NO